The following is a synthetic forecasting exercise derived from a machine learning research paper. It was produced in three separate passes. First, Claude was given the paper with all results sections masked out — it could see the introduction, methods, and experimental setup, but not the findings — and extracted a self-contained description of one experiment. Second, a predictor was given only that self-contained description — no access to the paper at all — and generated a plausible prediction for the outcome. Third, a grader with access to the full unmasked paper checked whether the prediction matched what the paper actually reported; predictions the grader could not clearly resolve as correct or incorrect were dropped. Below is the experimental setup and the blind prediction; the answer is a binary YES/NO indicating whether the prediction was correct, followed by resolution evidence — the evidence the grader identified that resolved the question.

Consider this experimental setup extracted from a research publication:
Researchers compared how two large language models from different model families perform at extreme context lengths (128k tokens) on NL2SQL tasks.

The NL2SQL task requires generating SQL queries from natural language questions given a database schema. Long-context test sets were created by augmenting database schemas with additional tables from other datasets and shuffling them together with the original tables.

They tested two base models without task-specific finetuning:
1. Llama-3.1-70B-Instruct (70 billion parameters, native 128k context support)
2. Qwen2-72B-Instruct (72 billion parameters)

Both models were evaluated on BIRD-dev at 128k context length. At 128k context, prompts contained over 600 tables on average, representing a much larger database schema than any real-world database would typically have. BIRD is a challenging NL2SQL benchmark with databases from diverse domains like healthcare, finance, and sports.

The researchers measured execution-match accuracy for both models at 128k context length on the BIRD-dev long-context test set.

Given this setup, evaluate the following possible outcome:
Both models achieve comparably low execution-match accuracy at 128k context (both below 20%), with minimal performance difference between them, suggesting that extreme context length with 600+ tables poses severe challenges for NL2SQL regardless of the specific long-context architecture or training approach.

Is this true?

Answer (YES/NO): NO